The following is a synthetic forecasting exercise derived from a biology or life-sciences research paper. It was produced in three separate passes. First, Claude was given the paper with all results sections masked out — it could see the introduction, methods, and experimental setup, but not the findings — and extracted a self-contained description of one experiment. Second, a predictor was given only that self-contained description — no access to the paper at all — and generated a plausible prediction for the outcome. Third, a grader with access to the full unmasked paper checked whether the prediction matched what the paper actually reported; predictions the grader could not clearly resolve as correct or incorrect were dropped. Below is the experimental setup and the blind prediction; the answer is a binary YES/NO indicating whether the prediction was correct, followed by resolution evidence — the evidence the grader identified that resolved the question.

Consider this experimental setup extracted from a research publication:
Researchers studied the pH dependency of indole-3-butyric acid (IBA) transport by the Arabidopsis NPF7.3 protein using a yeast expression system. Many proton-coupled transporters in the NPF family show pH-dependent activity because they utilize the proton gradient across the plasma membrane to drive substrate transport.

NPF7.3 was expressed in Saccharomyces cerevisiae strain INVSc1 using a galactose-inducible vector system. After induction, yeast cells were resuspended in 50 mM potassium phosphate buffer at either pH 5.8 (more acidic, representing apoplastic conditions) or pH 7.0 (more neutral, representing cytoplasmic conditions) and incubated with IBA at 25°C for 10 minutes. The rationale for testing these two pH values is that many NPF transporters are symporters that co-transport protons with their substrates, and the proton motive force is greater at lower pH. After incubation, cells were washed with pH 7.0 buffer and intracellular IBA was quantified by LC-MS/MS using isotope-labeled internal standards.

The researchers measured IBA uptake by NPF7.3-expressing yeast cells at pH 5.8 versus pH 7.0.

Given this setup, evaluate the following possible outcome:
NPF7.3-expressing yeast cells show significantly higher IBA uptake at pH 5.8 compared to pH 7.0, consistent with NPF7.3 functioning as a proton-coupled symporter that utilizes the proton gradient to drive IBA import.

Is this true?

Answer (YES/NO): YES